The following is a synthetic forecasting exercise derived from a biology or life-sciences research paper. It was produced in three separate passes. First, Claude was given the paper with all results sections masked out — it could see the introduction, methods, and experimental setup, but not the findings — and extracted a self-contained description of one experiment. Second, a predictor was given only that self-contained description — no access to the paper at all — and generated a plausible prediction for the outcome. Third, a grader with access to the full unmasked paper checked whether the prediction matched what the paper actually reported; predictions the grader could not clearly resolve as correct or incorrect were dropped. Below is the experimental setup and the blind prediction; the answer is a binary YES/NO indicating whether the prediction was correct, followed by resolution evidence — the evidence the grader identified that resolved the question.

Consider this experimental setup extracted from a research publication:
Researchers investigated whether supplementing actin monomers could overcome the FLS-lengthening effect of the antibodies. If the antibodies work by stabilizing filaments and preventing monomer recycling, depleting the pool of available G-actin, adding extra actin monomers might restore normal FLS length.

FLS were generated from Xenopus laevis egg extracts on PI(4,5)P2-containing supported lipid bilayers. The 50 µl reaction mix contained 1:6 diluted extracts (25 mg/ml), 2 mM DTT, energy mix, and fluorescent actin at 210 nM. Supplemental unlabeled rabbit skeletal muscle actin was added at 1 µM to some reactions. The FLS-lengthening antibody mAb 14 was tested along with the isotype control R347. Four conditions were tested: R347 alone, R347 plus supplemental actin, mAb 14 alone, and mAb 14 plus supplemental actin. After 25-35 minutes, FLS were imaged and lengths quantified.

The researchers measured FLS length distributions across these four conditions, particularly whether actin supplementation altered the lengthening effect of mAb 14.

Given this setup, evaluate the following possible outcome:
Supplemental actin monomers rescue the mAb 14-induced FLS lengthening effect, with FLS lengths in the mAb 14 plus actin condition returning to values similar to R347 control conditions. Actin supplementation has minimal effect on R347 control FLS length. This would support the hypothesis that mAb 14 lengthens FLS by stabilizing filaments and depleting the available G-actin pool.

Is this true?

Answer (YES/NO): NO